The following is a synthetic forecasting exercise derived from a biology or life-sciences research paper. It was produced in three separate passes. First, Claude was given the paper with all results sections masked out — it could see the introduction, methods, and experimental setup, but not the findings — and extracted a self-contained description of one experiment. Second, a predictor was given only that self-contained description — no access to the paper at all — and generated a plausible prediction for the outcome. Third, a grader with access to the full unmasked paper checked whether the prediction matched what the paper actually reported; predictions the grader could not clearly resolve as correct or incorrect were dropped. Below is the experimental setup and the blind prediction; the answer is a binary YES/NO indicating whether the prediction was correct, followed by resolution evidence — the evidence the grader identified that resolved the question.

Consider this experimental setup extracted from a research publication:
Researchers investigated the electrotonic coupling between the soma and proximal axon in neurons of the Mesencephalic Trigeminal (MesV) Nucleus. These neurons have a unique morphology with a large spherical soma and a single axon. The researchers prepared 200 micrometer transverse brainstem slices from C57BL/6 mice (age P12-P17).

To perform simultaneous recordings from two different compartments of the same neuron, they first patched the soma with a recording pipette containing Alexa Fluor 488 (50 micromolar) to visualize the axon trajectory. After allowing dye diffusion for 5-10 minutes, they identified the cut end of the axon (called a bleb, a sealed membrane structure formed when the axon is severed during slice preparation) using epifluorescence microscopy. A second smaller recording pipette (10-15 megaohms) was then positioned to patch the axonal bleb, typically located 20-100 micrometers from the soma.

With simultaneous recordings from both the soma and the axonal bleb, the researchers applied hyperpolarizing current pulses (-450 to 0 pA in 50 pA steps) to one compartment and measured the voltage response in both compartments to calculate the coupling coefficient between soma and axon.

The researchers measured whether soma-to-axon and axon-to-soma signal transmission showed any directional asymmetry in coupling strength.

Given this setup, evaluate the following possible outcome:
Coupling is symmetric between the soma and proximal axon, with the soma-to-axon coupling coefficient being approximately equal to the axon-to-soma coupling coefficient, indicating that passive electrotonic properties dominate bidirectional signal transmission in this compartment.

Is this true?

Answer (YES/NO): YES